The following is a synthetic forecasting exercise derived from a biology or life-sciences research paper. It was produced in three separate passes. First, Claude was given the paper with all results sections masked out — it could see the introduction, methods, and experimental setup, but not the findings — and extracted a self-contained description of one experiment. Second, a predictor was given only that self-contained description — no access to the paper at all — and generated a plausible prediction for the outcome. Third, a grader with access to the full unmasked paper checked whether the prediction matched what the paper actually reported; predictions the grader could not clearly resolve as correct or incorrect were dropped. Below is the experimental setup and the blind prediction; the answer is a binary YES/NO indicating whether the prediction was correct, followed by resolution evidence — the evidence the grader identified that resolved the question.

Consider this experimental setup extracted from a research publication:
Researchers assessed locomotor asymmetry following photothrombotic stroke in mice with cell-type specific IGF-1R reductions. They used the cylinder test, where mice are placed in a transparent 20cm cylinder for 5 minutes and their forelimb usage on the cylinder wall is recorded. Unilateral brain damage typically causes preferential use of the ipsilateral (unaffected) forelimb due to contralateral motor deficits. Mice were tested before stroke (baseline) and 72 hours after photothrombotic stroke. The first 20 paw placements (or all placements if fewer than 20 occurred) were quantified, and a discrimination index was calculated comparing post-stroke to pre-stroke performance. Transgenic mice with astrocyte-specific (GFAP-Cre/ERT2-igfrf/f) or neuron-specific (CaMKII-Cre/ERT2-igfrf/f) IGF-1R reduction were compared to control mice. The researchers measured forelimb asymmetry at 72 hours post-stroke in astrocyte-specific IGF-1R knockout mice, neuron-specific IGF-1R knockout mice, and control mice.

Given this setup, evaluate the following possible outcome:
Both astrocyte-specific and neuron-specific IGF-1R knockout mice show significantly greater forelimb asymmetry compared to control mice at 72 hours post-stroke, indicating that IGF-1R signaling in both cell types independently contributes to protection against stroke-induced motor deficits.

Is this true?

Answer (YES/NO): NO